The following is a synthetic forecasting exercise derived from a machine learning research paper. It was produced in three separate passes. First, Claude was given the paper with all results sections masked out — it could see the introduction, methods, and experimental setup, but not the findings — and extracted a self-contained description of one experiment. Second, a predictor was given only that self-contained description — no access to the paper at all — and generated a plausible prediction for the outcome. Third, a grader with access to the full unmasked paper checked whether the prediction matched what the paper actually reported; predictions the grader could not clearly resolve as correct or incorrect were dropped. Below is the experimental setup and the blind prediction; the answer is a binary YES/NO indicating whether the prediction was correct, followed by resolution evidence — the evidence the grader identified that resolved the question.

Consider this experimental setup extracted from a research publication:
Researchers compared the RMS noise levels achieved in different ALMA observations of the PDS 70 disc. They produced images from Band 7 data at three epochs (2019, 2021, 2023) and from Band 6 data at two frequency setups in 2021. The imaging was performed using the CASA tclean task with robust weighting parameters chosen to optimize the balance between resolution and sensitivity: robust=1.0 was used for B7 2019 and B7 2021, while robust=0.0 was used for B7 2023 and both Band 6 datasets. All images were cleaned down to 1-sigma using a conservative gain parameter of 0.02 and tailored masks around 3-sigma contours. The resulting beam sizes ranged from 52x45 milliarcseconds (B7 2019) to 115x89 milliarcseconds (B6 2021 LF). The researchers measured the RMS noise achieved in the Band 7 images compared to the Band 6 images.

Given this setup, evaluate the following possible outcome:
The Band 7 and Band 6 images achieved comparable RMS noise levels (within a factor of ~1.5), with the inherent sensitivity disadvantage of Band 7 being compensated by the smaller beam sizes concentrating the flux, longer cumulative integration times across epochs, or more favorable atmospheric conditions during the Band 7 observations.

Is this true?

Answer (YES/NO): NO